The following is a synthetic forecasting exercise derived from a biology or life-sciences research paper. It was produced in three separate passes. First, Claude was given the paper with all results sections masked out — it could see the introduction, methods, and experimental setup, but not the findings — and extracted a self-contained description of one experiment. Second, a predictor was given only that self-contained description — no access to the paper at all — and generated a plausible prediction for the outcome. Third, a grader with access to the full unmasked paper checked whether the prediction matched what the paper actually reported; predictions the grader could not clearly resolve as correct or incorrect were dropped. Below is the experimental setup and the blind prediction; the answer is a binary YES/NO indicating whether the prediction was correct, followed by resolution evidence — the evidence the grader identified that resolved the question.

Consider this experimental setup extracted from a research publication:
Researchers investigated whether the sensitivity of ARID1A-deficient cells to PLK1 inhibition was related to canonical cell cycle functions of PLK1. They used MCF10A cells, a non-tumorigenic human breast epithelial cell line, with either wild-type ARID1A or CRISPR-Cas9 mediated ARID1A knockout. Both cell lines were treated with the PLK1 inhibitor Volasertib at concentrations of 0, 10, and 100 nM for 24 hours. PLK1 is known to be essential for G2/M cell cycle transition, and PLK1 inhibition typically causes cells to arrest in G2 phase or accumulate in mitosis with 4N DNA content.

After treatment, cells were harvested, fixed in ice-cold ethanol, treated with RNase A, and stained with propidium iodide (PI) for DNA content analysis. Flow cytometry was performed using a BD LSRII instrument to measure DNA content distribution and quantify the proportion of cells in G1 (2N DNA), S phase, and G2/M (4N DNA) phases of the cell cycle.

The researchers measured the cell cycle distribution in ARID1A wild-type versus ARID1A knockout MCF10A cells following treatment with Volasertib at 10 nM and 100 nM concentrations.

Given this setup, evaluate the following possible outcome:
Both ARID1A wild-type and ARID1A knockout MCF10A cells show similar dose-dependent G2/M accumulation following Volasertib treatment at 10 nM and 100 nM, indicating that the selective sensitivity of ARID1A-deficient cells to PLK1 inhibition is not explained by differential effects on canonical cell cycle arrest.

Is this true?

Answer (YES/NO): YES